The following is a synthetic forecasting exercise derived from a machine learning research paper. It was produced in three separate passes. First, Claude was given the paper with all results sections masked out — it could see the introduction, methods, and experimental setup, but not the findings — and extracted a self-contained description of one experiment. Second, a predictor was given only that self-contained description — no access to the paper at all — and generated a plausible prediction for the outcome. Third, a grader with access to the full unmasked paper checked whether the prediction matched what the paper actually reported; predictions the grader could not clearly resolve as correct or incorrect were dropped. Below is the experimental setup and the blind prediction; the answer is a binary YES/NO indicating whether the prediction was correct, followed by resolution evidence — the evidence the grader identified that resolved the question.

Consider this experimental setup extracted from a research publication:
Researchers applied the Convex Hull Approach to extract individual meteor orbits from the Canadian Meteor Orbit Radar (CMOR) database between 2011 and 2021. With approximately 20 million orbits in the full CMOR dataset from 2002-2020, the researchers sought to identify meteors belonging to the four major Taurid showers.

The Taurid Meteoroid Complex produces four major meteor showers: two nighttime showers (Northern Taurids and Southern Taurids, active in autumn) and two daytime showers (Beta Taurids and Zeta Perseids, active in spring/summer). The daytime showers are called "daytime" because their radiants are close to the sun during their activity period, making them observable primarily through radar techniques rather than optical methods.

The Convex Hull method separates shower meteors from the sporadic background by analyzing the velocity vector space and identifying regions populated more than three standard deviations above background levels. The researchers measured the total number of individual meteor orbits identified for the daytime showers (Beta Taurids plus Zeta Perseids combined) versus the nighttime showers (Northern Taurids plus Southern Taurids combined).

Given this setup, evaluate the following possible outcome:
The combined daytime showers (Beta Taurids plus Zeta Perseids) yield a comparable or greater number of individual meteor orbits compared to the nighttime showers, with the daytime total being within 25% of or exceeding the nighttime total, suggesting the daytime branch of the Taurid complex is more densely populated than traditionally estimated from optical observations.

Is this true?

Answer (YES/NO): NO